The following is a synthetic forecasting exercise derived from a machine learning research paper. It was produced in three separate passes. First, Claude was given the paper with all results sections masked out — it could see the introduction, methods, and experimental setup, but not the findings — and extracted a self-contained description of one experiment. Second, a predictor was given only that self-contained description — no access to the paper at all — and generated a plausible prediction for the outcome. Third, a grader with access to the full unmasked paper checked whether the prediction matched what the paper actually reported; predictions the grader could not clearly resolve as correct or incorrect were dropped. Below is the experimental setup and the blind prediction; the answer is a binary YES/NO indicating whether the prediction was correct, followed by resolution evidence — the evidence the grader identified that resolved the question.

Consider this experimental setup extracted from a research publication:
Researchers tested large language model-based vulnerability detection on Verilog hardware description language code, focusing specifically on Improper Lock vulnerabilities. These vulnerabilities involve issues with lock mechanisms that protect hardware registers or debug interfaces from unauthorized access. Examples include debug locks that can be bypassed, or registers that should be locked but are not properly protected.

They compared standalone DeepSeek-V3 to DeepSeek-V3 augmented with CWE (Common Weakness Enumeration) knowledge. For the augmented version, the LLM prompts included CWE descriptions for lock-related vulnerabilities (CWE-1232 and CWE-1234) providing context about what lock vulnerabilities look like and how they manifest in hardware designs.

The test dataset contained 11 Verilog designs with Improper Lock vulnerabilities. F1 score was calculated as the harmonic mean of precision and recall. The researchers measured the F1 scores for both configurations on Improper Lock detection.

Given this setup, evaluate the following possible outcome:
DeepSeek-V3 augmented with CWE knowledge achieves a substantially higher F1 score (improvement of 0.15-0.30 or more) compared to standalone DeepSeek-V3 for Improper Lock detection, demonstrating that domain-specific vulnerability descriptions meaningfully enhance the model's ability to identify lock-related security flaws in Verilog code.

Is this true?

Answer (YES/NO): NO